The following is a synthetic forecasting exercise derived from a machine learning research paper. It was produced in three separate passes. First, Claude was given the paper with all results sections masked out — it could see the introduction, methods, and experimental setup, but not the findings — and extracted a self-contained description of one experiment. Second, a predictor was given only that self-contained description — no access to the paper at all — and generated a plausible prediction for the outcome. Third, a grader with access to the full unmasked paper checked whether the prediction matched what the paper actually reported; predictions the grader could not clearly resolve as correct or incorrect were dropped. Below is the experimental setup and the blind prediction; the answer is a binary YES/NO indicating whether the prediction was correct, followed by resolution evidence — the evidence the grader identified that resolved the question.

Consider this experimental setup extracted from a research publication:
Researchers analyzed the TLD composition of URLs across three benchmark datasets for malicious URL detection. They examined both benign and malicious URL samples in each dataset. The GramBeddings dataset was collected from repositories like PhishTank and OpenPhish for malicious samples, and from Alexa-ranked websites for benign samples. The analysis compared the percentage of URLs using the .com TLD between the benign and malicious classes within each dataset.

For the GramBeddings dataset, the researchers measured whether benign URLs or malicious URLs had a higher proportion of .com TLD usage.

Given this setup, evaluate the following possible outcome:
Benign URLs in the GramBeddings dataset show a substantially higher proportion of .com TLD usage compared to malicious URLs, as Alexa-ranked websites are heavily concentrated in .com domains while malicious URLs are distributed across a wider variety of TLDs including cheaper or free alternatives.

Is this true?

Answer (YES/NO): NO